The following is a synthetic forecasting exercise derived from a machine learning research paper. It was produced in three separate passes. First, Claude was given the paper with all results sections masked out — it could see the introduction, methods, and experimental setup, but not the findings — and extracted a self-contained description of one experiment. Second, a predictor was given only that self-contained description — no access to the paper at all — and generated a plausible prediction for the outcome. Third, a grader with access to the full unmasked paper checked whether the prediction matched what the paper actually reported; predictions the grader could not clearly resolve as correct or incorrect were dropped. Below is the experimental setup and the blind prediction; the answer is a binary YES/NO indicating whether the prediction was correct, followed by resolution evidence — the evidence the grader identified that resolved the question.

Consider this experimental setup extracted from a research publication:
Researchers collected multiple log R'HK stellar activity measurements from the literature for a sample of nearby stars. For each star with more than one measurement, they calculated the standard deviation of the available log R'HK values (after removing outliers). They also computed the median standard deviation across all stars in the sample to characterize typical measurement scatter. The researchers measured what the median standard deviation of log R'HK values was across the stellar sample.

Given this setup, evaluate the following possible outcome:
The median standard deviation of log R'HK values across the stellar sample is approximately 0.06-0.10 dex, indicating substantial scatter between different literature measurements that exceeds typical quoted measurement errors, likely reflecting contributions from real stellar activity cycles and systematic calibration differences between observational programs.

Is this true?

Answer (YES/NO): NO